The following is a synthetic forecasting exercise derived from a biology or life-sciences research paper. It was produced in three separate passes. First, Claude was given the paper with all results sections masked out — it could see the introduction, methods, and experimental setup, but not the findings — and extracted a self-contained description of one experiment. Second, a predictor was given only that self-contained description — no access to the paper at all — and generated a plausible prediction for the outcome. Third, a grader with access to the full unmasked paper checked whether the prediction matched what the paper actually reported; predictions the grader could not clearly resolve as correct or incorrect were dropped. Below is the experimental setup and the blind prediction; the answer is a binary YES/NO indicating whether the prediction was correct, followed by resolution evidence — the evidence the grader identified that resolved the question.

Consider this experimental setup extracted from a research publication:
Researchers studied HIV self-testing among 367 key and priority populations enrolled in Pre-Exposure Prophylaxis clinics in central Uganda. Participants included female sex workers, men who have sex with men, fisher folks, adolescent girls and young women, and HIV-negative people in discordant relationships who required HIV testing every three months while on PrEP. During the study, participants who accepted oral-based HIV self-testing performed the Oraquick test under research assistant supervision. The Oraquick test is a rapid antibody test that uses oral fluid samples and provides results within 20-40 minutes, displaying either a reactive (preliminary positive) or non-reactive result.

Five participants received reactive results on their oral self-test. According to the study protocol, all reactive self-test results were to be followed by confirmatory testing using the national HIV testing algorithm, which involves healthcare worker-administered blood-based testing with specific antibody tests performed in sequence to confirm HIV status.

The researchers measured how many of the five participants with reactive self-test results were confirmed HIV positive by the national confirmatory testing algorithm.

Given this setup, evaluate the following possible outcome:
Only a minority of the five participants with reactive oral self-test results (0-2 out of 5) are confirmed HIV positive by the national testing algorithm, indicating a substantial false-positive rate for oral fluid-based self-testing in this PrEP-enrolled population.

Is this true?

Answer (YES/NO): NO